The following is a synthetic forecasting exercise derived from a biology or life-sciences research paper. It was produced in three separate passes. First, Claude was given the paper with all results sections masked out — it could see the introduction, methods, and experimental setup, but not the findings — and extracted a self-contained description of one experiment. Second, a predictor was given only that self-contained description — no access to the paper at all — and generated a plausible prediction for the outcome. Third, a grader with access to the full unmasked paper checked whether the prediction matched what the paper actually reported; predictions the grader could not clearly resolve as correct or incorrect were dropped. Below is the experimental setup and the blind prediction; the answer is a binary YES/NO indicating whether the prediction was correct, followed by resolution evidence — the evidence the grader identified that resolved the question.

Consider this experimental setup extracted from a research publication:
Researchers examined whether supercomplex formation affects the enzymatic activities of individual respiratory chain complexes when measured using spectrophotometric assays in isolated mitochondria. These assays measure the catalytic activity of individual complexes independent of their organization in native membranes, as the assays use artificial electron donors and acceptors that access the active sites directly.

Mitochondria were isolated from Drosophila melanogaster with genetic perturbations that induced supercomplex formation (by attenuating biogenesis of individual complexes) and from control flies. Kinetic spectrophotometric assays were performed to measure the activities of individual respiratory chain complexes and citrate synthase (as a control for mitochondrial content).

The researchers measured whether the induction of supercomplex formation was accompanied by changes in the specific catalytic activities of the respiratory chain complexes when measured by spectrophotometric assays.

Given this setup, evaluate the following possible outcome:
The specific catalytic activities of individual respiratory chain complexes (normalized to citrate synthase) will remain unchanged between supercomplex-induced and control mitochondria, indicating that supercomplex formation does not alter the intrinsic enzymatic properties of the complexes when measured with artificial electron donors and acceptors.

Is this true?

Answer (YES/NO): NO